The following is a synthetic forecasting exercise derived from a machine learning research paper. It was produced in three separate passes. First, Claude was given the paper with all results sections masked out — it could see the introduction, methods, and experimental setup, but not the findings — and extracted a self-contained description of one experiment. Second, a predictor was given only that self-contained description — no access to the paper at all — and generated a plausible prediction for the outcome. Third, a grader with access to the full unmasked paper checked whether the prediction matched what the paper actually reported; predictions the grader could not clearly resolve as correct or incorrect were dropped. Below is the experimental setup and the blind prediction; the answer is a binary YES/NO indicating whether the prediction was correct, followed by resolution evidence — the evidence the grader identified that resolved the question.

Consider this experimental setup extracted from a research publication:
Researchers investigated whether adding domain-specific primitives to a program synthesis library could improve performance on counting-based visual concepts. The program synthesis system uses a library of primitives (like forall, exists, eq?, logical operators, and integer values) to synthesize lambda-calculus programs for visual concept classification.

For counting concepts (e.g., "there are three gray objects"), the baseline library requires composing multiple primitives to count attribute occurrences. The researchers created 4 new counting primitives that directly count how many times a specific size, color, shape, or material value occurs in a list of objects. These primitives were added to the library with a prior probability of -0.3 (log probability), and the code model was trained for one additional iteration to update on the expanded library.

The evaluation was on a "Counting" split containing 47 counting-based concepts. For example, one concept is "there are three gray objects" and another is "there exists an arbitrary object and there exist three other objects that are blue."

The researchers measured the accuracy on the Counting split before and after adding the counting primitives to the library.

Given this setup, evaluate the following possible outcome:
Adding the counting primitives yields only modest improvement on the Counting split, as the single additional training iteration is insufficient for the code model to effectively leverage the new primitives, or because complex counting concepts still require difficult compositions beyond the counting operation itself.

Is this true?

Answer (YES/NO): NO